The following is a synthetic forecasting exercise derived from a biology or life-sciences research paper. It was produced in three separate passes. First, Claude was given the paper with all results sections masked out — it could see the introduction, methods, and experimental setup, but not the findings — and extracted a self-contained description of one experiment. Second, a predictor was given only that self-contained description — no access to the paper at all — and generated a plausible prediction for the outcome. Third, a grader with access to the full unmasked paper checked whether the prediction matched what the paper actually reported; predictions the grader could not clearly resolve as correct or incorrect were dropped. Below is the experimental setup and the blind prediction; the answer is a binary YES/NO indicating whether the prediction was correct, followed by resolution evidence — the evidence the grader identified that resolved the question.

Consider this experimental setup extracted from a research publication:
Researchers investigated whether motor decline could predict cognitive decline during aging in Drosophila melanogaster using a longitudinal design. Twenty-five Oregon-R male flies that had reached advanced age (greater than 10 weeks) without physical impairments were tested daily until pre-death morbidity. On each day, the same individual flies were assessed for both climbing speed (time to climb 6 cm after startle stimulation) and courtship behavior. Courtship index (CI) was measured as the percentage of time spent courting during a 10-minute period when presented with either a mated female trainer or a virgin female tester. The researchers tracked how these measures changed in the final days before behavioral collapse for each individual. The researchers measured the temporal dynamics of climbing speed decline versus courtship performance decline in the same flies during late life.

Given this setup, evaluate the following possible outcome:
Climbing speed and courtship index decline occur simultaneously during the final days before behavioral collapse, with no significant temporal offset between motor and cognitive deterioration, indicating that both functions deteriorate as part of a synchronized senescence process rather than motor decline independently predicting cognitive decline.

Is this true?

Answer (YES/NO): NO